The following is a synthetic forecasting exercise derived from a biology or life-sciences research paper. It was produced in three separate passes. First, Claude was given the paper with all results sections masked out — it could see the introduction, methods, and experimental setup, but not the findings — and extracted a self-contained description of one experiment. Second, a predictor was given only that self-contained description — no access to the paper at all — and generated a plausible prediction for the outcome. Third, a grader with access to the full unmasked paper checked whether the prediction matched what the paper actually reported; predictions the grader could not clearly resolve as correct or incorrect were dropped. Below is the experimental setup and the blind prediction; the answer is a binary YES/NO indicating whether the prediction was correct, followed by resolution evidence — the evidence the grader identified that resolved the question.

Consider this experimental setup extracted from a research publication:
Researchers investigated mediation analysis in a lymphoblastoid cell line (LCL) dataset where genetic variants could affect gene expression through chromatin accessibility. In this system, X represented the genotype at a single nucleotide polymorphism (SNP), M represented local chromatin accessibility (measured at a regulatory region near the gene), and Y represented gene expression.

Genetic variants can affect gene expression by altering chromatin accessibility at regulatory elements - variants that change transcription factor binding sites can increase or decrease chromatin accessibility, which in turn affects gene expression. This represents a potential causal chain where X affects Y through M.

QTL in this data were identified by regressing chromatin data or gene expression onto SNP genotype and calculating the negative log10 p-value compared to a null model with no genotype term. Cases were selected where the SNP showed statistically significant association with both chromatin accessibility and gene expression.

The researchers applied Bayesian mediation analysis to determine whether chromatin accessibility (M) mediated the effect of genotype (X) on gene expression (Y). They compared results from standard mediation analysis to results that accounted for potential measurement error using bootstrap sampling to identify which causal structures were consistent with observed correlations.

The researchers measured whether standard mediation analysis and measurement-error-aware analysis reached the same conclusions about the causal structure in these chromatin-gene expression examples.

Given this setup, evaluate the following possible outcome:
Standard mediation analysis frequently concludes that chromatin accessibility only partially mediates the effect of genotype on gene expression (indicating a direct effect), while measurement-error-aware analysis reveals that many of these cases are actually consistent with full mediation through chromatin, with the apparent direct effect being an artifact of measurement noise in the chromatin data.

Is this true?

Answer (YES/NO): NO